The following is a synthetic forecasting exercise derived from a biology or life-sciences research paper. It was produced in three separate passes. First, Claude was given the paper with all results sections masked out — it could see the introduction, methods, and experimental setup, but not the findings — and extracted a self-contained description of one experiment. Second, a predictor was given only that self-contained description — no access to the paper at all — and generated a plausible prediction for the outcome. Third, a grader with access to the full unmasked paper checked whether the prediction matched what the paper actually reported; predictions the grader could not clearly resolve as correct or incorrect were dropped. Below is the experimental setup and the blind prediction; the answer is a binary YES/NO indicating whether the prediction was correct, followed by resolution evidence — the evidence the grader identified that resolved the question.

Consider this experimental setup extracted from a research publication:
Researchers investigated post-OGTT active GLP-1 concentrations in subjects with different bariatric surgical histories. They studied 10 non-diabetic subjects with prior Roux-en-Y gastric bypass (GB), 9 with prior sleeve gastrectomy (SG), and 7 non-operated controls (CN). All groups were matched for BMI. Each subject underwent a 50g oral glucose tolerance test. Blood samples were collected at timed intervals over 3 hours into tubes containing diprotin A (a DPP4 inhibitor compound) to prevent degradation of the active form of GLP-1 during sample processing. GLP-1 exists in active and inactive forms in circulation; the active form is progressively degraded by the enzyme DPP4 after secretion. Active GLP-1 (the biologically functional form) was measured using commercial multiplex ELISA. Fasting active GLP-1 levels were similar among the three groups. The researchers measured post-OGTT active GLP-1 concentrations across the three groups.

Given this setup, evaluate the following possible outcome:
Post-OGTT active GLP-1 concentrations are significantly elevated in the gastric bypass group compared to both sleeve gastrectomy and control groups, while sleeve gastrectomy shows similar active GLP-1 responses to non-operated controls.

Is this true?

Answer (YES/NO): NO